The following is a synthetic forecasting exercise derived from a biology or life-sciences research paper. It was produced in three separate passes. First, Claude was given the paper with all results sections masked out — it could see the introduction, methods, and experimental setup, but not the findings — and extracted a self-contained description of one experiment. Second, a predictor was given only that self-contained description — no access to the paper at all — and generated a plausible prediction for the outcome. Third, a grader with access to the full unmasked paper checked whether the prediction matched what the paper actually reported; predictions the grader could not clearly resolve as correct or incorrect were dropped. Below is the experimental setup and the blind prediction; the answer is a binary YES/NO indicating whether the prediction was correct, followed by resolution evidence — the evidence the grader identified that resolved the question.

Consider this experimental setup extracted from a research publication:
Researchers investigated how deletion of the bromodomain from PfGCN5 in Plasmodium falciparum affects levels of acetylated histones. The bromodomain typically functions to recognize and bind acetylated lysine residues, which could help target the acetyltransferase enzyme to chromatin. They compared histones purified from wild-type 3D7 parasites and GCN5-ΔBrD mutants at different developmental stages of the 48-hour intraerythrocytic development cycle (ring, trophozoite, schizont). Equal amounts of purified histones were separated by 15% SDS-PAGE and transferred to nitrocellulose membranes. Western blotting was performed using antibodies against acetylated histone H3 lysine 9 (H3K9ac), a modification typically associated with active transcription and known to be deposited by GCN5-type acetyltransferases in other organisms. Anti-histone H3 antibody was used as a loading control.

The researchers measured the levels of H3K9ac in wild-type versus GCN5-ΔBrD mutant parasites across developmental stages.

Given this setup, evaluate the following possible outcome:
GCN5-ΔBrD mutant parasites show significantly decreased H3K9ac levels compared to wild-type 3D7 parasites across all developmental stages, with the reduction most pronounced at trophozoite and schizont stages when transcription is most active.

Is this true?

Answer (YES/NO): NO